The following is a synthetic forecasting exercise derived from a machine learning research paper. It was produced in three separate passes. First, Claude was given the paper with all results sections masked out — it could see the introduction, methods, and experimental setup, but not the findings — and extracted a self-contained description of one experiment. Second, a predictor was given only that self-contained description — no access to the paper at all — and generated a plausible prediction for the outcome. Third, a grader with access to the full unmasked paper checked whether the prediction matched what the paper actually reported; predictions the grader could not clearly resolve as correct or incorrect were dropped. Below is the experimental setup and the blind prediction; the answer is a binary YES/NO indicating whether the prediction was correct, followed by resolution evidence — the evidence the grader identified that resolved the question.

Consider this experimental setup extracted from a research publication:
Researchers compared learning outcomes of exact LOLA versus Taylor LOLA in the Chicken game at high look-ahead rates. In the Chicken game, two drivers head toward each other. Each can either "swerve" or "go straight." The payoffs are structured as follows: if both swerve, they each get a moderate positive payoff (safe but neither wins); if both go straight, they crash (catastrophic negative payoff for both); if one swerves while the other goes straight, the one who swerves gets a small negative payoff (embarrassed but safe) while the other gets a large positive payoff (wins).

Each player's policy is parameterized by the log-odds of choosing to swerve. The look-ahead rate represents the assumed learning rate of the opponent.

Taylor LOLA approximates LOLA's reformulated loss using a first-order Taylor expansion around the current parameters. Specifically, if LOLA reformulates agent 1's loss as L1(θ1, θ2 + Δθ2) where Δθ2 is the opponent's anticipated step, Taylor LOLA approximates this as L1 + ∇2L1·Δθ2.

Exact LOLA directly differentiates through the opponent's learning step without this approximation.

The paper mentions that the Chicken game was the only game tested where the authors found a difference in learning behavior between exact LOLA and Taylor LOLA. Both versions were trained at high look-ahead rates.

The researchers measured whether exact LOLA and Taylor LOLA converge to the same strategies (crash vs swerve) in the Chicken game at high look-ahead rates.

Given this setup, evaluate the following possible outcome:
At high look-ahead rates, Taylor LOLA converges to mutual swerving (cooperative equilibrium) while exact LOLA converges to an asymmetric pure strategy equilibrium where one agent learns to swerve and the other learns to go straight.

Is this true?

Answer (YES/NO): NO